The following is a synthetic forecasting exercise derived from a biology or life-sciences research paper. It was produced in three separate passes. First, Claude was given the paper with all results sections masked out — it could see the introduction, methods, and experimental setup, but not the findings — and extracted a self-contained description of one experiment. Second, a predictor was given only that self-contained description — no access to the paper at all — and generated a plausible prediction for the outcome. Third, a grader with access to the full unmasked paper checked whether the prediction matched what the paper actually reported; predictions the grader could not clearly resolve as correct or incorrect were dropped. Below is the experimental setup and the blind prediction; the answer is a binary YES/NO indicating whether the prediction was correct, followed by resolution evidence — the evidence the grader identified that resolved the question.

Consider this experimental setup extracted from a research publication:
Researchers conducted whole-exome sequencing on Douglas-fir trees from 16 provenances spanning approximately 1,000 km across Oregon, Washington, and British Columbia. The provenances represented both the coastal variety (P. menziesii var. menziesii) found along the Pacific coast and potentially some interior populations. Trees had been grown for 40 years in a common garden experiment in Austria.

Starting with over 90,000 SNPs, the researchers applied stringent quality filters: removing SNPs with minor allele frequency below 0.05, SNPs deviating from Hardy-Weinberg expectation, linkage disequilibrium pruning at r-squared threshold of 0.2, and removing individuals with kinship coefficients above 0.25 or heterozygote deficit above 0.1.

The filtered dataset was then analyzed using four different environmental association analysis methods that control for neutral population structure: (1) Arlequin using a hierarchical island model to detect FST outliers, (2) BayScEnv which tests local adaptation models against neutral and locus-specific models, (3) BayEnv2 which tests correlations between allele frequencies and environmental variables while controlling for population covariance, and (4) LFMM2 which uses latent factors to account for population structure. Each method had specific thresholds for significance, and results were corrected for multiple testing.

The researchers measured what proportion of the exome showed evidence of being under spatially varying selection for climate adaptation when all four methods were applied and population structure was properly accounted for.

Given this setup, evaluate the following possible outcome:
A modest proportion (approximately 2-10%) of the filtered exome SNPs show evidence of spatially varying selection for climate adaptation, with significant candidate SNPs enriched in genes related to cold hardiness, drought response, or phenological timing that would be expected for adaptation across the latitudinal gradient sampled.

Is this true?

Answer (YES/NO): NO